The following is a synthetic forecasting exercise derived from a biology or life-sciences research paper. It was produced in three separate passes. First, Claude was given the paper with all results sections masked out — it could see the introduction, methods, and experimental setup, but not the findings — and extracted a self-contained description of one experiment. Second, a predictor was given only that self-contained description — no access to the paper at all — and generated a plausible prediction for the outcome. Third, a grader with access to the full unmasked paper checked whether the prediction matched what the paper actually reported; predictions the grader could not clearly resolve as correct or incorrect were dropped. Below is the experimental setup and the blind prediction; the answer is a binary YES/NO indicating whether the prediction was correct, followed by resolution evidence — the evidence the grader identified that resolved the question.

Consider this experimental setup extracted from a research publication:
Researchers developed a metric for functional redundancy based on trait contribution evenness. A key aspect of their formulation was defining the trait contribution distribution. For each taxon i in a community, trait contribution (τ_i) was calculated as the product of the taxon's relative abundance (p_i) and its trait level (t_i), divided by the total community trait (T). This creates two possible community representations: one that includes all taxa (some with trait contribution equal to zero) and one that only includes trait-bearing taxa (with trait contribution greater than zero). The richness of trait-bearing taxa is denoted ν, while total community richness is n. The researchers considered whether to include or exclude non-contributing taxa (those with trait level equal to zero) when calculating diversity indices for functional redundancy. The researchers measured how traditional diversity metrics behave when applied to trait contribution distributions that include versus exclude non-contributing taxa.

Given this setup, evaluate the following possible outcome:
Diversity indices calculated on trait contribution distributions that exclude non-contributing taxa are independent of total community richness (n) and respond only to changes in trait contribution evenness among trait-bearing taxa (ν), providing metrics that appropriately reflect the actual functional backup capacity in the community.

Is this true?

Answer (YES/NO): NO